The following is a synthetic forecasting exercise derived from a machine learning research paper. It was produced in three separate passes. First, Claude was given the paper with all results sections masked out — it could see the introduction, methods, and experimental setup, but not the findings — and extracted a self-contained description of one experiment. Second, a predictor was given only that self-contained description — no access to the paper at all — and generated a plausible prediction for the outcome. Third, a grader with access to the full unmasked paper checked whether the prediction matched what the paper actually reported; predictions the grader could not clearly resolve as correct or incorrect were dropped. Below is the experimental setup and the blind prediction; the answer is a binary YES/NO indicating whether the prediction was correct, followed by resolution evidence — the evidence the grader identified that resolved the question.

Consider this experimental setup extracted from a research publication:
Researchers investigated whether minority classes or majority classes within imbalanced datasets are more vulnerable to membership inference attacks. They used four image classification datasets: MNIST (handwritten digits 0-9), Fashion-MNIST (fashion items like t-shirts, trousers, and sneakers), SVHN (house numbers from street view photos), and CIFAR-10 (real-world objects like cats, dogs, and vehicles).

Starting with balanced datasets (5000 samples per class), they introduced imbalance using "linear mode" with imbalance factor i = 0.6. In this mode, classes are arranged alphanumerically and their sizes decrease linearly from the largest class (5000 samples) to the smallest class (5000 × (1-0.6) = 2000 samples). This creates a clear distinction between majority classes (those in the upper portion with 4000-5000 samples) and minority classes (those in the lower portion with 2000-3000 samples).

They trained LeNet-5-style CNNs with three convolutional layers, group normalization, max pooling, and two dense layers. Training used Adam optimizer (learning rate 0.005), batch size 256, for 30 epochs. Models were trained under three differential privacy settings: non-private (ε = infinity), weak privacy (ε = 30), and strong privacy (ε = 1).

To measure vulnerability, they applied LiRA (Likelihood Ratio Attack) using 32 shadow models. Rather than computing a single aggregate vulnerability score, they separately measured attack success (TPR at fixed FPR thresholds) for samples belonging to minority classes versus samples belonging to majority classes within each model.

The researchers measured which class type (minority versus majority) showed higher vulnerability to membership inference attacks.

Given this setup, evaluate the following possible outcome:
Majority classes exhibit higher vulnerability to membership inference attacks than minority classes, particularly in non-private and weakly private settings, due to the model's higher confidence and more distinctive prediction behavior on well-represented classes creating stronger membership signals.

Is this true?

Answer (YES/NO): NO